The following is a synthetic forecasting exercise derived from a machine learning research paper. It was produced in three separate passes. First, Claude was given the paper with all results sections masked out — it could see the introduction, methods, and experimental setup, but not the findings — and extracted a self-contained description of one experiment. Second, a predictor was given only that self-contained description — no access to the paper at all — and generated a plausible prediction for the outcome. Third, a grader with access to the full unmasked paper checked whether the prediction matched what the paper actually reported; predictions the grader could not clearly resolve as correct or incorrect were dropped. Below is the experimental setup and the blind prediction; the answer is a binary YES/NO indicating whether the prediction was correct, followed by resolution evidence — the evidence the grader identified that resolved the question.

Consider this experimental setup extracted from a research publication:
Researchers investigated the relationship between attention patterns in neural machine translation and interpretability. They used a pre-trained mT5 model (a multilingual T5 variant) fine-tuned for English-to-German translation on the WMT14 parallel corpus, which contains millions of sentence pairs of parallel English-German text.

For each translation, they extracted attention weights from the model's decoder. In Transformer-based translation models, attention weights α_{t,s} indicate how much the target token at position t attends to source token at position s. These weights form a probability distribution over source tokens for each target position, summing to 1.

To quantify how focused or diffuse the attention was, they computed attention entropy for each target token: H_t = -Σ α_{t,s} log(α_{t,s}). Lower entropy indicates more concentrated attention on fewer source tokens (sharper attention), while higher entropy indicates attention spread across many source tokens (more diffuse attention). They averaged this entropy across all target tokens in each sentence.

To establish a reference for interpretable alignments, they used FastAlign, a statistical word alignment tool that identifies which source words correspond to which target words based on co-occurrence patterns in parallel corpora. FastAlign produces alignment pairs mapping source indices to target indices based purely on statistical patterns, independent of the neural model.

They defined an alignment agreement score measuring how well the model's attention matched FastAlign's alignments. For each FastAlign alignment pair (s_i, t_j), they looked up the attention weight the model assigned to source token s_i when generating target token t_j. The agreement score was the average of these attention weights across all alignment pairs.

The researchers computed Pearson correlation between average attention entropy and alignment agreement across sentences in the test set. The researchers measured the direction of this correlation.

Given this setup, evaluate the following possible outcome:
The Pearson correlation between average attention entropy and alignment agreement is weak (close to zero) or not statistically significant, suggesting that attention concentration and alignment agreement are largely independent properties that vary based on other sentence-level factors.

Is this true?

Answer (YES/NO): NO